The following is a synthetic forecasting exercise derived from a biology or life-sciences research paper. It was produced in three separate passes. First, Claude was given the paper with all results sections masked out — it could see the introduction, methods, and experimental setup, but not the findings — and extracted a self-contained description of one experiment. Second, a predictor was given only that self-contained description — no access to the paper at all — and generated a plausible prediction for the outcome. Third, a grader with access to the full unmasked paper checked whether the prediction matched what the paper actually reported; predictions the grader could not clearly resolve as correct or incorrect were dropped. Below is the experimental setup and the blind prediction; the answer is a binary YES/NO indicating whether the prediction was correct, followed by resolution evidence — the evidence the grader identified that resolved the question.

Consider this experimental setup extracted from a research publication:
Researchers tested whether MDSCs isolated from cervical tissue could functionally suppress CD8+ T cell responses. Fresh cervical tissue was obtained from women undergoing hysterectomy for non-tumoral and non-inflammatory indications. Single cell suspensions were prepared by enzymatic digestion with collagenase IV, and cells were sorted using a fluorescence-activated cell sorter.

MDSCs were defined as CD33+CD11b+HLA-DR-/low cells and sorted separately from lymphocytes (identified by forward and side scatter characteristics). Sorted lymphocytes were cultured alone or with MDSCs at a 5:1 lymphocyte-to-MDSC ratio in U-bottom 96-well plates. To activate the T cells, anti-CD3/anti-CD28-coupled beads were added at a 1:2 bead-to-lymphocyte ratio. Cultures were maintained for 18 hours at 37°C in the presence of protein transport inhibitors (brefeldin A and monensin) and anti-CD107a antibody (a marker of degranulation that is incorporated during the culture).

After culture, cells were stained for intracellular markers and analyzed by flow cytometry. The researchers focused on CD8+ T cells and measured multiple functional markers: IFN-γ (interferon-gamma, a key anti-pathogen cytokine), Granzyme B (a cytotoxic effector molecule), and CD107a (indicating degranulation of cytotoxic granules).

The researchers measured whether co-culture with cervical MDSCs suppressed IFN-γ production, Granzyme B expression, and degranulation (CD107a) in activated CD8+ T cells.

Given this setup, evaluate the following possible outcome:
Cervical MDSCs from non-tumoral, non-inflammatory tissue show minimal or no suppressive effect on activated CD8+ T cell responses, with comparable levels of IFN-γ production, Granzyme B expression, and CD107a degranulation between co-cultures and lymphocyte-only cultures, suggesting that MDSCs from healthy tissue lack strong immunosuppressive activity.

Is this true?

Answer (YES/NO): NO